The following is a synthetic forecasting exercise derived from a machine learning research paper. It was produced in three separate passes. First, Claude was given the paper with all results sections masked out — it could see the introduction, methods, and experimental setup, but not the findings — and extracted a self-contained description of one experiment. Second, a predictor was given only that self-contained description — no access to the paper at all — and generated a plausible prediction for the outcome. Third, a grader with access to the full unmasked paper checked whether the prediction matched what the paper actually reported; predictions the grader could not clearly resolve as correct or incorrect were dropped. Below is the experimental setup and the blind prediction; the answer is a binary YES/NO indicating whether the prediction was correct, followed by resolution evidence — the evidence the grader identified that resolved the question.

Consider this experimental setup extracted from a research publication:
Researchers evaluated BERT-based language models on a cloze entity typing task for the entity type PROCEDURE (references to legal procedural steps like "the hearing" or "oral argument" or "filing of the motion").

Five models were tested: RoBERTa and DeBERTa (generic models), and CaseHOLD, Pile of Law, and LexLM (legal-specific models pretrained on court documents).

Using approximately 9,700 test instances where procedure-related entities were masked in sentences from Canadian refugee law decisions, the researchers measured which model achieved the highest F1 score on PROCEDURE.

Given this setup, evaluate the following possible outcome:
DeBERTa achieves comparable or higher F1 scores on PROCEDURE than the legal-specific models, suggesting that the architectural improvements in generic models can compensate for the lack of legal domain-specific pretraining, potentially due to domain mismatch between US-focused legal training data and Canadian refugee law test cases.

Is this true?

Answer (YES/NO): NO